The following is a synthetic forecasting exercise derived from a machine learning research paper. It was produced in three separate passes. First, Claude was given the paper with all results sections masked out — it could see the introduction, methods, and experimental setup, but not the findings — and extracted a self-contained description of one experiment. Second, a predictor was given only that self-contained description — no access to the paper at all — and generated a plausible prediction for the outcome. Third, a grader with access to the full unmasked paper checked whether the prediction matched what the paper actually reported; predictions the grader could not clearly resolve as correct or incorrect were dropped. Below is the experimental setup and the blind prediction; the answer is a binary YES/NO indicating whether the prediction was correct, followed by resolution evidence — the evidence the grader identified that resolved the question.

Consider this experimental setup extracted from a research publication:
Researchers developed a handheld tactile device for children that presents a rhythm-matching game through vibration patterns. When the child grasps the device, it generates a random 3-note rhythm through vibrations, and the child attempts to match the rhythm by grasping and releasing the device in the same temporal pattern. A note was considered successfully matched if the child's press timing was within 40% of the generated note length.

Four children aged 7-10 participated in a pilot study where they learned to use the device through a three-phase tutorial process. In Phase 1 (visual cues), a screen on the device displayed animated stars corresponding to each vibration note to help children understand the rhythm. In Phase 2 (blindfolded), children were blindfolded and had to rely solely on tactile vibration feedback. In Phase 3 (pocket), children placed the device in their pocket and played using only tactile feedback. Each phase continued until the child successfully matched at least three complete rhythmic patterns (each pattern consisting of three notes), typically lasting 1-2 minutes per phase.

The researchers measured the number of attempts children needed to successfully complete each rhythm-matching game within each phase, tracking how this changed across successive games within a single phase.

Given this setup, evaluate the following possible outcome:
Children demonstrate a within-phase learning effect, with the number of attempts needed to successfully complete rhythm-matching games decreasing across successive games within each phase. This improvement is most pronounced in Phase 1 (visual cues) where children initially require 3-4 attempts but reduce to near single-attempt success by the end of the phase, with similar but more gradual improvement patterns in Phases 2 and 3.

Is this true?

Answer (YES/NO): NO